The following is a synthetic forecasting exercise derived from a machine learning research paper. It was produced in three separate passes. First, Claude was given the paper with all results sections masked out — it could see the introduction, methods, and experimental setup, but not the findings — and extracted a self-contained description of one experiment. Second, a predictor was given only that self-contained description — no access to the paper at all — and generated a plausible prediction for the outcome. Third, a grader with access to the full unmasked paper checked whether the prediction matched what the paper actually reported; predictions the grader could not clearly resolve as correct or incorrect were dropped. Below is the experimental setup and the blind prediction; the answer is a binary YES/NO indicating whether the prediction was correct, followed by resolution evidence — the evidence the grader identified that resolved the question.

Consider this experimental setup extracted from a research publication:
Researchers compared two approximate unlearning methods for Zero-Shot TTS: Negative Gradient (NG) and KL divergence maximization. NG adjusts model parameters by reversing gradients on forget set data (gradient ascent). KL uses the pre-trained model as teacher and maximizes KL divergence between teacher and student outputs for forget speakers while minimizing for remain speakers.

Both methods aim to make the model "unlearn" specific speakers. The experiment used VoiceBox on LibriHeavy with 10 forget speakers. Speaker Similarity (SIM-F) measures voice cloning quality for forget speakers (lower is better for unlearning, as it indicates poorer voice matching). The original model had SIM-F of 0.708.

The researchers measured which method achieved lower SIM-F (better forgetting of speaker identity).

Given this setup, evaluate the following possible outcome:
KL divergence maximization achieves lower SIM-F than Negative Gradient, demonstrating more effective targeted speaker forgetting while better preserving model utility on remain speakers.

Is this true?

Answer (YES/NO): NO